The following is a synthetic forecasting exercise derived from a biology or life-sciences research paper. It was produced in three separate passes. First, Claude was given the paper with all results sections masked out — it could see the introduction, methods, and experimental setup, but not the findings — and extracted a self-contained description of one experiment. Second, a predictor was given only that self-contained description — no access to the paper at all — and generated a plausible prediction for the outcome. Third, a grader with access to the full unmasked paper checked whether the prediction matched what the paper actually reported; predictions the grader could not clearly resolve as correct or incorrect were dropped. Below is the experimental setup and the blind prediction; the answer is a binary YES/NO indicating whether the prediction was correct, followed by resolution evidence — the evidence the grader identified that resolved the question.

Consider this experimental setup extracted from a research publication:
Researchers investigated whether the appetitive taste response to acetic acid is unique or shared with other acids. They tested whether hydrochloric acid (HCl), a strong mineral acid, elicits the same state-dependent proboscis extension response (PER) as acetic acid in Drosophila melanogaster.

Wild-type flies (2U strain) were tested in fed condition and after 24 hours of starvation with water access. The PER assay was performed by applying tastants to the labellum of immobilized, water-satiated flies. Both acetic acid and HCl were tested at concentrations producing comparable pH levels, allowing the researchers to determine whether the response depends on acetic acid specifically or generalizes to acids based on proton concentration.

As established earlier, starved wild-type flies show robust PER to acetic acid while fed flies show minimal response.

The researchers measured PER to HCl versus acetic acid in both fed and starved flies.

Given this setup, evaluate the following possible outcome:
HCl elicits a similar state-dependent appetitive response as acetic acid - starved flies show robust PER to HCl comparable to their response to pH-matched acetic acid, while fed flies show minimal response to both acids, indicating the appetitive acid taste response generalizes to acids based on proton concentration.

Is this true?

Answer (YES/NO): NO